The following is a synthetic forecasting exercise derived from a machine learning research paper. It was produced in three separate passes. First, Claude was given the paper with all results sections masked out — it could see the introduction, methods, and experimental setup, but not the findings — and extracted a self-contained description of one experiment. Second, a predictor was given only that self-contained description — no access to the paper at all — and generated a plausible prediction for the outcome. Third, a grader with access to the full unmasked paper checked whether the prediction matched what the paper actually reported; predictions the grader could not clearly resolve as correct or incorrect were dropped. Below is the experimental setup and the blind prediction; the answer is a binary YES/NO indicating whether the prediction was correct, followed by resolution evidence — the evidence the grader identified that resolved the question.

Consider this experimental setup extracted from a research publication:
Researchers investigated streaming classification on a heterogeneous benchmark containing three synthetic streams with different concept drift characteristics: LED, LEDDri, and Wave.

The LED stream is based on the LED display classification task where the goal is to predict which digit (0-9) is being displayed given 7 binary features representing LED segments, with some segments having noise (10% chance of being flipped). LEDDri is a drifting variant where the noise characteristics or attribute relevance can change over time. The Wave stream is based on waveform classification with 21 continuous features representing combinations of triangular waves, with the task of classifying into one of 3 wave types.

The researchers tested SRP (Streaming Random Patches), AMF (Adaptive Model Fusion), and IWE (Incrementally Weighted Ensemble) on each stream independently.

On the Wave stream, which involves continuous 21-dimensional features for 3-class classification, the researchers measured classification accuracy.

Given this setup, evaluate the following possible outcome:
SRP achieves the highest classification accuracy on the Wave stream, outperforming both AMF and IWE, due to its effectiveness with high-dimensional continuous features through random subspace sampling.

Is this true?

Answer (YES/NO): YES